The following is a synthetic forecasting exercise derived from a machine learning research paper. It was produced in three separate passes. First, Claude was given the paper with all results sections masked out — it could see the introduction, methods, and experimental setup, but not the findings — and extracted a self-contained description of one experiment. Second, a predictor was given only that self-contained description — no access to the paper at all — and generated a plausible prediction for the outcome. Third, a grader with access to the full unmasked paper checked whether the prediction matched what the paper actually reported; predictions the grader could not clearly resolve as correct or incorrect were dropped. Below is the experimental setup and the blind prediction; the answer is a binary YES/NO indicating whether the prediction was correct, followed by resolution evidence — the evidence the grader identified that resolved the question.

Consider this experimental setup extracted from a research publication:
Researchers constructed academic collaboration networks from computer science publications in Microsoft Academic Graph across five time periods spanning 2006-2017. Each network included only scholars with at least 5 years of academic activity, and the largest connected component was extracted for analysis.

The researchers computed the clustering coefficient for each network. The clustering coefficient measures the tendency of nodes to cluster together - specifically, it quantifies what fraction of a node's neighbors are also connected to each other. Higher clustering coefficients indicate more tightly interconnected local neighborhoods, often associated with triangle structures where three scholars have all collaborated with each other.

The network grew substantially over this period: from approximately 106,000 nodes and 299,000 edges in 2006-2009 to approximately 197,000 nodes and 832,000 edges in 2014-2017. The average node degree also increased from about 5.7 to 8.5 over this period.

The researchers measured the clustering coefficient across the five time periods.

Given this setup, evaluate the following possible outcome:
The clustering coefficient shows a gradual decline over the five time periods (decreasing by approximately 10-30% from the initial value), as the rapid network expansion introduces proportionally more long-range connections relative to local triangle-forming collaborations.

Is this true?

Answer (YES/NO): NO